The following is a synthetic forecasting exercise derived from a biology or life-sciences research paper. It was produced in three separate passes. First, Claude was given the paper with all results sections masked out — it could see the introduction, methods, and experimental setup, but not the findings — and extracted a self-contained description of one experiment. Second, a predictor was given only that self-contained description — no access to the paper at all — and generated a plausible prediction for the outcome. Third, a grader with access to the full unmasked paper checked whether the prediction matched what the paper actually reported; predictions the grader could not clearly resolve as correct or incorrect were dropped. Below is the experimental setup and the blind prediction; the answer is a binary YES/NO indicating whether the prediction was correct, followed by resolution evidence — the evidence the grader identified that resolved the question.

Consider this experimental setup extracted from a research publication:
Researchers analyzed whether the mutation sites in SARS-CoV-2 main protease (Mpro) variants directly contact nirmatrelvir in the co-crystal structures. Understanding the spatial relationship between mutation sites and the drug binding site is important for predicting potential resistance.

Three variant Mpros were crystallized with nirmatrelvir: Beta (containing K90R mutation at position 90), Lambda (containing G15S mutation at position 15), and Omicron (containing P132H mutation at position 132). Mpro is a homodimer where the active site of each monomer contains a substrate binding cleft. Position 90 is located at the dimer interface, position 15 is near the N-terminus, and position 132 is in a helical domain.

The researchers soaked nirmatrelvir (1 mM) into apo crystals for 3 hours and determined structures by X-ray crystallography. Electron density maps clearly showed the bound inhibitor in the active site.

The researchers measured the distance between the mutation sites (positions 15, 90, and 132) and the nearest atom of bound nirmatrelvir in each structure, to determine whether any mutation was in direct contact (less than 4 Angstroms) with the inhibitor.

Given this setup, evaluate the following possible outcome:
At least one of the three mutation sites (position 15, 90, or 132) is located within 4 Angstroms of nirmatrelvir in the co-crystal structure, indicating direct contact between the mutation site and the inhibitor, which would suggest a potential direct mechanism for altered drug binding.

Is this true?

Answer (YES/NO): NO